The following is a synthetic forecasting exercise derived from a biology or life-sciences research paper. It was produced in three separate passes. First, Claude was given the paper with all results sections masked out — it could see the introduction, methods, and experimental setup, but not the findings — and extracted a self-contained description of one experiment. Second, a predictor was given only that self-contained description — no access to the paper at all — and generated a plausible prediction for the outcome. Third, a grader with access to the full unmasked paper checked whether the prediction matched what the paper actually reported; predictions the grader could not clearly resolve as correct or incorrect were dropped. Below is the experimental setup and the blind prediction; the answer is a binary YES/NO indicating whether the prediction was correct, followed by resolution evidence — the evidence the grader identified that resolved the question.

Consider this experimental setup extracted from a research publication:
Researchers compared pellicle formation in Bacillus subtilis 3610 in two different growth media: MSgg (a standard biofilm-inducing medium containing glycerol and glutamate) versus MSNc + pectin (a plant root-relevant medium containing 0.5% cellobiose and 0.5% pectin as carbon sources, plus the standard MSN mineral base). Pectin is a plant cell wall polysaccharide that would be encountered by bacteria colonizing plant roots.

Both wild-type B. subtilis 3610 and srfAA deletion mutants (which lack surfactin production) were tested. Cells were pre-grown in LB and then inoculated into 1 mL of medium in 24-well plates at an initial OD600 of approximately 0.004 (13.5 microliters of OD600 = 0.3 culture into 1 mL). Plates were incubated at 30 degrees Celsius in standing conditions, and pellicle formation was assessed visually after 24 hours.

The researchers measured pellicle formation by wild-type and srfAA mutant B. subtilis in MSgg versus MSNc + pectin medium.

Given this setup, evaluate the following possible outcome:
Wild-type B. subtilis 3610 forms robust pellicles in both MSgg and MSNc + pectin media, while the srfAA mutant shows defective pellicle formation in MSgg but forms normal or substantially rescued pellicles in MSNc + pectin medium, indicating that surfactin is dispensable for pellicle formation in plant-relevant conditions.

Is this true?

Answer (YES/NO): NO